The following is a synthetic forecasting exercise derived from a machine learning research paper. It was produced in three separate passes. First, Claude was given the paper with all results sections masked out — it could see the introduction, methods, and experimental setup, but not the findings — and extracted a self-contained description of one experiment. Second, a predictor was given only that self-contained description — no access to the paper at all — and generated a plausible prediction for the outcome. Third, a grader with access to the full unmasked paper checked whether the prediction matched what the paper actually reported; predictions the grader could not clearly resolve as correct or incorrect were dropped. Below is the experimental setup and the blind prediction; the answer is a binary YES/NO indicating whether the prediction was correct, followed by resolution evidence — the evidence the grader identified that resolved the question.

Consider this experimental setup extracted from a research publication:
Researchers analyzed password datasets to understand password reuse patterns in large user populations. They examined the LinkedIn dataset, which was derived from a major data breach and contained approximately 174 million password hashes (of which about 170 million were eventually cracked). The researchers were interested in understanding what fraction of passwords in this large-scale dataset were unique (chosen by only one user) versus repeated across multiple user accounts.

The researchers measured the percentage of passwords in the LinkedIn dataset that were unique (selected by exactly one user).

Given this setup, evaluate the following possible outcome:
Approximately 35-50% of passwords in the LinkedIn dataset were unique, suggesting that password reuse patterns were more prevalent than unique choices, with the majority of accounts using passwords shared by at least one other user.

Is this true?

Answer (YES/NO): NO